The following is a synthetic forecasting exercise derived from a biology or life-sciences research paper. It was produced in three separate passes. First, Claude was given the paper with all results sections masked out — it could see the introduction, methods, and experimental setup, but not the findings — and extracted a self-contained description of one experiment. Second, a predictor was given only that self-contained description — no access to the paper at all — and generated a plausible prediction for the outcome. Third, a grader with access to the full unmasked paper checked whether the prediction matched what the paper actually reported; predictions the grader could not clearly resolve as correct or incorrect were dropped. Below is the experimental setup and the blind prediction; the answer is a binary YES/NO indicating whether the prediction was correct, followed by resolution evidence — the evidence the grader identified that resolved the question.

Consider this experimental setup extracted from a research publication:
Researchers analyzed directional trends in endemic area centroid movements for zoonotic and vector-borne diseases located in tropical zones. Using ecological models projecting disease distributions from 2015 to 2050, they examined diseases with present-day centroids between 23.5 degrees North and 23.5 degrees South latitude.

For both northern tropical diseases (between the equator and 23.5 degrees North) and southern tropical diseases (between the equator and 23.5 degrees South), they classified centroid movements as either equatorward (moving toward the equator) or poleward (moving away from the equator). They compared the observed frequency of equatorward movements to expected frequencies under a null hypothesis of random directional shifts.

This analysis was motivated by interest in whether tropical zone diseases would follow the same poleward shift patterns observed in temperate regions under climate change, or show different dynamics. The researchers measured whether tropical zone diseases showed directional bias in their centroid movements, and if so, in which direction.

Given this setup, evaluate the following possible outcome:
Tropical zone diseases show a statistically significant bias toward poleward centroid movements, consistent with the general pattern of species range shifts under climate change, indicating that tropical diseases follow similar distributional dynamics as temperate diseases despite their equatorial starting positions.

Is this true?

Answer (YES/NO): NO